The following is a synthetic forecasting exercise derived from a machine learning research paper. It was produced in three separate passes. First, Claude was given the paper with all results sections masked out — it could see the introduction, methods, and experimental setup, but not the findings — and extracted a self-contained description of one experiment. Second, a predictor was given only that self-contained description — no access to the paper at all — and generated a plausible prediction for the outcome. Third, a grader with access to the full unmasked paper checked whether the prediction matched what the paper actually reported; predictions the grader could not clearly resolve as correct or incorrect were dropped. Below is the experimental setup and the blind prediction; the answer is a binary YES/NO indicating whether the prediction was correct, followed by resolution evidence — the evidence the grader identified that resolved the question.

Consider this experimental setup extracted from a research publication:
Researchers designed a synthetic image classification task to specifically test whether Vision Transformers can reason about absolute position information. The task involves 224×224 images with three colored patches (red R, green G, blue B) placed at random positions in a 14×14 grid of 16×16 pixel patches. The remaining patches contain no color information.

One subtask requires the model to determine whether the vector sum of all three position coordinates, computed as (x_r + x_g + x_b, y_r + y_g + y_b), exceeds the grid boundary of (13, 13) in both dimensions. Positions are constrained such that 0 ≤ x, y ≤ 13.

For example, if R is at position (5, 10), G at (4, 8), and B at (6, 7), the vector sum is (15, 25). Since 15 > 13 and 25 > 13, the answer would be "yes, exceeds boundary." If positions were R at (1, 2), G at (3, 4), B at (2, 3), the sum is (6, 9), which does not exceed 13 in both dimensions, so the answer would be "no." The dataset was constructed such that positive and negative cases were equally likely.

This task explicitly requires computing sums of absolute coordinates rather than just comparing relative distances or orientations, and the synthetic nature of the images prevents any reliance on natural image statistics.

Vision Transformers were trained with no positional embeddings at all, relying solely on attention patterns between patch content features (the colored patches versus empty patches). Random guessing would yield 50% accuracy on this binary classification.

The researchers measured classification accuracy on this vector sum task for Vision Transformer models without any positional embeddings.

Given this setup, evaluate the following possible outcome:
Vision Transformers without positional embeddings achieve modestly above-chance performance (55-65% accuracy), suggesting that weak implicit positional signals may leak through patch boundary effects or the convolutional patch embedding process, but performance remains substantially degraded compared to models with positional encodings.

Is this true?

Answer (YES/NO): YES